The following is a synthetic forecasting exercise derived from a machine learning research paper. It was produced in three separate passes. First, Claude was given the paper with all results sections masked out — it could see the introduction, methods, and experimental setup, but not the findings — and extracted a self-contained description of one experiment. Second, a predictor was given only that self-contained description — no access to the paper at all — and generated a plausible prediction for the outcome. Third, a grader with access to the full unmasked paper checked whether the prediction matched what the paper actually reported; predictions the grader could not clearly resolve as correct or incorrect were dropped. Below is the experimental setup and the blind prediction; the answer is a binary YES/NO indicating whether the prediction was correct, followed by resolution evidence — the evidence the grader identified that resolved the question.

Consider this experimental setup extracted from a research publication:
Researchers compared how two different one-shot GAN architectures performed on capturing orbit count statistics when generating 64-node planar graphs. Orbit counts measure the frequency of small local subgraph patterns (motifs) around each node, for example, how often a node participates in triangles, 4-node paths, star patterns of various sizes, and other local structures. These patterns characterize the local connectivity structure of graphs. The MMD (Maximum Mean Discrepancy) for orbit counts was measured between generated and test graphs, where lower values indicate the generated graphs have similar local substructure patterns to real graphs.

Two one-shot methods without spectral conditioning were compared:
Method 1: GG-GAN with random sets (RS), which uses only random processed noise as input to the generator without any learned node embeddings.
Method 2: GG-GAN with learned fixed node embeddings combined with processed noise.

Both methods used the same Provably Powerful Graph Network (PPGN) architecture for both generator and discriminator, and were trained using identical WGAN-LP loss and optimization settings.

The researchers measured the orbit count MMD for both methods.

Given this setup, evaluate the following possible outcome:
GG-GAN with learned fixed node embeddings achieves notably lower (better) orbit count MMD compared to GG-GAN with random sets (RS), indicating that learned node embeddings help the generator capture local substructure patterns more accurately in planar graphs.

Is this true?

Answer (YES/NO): NO